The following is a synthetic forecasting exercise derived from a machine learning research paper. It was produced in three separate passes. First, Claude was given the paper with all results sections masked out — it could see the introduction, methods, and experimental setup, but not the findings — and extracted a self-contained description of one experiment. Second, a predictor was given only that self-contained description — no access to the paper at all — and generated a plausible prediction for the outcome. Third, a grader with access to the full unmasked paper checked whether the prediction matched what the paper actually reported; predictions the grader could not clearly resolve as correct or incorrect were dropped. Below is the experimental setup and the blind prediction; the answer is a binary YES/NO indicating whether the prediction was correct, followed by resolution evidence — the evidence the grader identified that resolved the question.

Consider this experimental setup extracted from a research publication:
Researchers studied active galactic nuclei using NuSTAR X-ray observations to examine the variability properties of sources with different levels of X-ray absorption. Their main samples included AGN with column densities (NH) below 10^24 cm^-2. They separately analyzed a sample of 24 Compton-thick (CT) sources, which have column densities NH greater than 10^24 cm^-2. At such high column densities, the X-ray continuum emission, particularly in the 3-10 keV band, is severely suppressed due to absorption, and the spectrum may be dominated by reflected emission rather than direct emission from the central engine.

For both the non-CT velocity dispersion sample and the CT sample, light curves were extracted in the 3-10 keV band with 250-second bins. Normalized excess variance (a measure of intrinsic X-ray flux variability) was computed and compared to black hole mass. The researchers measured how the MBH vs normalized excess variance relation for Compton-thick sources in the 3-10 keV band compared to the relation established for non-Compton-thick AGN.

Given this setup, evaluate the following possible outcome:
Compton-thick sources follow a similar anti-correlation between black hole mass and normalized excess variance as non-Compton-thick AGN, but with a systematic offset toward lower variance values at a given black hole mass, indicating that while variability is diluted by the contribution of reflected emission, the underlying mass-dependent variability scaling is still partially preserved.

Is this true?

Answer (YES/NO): NO